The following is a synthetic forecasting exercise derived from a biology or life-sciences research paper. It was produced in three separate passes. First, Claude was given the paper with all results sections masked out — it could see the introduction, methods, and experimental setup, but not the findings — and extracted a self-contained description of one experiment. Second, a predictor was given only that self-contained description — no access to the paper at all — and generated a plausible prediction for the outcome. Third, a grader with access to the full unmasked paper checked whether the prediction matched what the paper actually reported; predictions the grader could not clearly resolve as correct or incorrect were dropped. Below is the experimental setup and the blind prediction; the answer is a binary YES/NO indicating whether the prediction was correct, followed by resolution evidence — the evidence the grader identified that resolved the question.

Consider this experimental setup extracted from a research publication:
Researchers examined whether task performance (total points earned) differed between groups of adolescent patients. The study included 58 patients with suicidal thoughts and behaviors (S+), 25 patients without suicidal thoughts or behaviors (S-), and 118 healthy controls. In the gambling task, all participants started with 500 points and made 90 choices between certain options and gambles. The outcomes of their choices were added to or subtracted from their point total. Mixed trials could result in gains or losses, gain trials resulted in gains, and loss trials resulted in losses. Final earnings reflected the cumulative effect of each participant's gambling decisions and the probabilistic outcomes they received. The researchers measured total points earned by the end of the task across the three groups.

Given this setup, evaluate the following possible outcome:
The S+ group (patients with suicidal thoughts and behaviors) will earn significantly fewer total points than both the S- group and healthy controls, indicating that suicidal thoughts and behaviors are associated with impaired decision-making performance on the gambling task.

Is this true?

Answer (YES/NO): NO